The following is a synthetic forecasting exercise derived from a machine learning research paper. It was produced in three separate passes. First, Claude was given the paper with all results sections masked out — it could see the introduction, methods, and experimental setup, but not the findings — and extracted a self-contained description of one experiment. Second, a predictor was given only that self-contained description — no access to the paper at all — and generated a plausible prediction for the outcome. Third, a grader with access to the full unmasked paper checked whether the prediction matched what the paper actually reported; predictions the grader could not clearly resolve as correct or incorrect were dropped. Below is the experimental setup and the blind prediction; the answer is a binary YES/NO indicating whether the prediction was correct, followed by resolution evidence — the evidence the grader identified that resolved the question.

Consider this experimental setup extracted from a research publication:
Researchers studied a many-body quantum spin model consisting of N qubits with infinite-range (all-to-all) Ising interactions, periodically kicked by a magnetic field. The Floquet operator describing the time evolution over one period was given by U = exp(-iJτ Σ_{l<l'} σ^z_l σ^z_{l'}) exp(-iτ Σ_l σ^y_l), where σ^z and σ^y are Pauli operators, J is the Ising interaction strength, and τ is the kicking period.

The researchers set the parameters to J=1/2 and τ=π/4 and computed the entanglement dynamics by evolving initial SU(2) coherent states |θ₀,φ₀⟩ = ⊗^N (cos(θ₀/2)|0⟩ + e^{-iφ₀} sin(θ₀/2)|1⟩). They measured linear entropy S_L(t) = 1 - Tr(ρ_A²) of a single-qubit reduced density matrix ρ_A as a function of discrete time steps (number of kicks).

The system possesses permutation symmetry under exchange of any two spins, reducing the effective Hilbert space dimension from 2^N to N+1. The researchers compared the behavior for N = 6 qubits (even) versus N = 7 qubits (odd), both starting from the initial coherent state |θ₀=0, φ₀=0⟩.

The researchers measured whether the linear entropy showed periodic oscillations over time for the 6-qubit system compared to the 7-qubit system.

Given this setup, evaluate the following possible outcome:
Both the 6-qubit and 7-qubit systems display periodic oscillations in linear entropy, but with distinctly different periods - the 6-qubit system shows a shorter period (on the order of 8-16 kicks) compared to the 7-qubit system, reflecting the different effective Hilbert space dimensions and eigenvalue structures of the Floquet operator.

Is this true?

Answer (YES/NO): NO